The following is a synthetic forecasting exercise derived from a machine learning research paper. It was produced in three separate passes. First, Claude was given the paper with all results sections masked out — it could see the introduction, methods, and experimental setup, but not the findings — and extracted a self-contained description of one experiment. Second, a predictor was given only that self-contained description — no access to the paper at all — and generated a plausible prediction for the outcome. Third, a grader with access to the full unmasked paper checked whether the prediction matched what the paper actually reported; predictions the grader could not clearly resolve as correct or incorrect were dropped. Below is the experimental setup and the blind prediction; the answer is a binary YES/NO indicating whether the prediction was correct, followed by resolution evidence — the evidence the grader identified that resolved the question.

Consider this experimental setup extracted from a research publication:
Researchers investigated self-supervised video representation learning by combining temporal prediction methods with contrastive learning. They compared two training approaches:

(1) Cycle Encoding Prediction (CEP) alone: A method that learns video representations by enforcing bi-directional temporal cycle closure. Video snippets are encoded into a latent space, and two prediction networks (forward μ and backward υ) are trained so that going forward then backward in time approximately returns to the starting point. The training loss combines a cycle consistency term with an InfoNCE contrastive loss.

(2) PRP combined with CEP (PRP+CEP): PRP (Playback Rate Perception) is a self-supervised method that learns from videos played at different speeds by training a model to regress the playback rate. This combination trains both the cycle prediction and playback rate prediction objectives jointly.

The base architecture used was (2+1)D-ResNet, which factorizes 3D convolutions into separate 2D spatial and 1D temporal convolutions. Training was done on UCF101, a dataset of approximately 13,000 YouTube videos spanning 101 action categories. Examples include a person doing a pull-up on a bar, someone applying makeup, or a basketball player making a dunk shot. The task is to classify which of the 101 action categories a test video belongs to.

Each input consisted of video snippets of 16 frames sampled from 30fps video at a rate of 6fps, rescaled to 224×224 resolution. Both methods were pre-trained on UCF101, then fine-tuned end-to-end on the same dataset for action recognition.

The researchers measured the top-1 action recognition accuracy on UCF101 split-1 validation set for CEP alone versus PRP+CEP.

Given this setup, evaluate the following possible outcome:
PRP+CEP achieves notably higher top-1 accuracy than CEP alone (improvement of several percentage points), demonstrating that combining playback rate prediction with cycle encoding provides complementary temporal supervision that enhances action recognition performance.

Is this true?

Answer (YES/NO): NO